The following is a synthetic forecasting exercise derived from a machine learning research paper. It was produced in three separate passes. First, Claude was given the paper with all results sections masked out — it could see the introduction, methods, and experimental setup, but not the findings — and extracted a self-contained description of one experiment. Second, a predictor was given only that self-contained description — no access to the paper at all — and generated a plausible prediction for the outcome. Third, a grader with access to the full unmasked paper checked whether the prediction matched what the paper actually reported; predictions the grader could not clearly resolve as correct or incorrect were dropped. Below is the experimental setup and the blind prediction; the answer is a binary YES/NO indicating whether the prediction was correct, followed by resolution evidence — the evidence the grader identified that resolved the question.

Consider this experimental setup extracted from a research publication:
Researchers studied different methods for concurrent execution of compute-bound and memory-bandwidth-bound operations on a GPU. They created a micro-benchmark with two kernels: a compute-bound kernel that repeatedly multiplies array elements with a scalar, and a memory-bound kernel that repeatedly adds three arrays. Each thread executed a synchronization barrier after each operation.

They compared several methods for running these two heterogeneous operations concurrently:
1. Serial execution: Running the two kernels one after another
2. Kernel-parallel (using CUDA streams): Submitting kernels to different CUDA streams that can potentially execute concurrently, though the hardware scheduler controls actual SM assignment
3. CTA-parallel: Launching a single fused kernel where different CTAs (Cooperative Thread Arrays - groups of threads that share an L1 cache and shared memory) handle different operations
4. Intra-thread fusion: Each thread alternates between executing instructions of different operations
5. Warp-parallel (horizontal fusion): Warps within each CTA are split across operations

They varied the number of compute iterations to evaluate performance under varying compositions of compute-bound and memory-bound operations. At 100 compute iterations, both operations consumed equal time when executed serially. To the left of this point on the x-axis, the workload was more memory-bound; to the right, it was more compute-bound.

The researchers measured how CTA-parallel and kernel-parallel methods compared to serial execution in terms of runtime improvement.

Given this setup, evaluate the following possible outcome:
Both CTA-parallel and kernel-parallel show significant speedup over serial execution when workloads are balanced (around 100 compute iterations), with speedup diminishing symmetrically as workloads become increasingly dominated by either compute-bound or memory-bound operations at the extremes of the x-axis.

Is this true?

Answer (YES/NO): NO